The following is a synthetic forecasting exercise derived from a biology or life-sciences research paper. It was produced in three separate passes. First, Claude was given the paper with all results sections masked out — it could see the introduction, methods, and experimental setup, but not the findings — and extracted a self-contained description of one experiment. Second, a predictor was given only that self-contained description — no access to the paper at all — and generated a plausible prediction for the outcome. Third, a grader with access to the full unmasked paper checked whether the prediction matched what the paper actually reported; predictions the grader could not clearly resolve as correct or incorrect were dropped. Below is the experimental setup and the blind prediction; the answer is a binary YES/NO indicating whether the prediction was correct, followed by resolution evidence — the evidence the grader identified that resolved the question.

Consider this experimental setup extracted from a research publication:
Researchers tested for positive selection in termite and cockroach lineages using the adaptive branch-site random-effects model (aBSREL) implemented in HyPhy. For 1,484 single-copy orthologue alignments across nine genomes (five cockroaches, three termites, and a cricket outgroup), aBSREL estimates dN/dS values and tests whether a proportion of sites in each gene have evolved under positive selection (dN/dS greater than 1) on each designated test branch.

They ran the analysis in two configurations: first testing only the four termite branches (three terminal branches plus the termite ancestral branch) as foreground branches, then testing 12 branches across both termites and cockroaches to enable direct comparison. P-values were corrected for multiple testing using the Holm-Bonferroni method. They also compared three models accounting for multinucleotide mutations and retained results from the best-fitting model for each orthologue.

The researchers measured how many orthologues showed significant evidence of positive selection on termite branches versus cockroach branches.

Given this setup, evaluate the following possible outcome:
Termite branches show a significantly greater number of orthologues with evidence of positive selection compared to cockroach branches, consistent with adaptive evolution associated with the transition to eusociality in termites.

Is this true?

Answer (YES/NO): NO